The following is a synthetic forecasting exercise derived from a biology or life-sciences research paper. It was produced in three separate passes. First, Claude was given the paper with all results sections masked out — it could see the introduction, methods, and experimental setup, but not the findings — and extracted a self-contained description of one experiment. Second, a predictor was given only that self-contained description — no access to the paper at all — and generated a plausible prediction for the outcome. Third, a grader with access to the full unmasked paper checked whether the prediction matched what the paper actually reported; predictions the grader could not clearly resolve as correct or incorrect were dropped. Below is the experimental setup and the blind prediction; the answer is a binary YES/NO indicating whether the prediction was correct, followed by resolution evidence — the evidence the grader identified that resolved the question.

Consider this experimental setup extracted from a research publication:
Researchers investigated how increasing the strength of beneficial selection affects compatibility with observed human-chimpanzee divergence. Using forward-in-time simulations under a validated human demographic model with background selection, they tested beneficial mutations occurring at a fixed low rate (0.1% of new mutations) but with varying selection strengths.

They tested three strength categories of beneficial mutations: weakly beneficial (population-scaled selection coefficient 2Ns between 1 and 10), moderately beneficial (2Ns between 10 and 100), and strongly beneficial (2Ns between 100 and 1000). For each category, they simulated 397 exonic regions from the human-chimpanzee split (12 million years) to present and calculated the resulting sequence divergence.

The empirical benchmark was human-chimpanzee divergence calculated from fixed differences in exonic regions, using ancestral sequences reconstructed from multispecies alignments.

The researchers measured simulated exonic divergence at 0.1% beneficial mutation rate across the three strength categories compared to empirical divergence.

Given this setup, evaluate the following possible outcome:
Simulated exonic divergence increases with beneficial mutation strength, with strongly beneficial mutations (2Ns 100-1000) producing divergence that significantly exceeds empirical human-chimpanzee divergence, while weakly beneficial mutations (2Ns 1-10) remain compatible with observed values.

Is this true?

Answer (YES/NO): YES